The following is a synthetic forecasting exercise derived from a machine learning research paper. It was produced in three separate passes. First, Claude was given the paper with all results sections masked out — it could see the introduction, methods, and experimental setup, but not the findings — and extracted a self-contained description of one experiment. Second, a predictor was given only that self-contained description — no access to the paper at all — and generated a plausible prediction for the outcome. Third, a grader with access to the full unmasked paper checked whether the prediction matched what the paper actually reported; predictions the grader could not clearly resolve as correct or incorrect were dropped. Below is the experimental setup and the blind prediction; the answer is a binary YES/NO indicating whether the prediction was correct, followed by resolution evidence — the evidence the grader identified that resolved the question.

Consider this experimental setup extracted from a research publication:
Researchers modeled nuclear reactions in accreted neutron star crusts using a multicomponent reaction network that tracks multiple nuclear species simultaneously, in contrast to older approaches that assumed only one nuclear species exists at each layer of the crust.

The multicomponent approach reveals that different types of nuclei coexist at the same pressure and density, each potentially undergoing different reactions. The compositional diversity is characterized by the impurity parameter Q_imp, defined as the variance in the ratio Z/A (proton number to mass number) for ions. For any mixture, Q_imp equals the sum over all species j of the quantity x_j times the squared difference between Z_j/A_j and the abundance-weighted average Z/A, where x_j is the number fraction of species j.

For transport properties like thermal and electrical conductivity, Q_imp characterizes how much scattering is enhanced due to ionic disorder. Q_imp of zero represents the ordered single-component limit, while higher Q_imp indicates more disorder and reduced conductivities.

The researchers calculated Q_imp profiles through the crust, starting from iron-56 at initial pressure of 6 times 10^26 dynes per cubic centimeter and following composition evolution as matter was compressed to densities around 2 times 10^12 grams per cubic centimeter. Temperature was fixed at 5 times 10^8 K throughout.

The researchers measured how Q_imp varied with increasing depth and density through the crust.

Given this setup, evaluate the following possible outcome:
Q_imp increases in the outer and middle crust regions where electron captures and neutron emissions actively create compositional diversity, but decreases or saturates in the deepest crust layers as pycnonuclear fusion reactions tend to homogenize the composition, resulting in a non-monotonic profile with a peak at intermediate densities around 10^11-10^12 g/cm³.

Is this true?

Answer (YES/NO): NO